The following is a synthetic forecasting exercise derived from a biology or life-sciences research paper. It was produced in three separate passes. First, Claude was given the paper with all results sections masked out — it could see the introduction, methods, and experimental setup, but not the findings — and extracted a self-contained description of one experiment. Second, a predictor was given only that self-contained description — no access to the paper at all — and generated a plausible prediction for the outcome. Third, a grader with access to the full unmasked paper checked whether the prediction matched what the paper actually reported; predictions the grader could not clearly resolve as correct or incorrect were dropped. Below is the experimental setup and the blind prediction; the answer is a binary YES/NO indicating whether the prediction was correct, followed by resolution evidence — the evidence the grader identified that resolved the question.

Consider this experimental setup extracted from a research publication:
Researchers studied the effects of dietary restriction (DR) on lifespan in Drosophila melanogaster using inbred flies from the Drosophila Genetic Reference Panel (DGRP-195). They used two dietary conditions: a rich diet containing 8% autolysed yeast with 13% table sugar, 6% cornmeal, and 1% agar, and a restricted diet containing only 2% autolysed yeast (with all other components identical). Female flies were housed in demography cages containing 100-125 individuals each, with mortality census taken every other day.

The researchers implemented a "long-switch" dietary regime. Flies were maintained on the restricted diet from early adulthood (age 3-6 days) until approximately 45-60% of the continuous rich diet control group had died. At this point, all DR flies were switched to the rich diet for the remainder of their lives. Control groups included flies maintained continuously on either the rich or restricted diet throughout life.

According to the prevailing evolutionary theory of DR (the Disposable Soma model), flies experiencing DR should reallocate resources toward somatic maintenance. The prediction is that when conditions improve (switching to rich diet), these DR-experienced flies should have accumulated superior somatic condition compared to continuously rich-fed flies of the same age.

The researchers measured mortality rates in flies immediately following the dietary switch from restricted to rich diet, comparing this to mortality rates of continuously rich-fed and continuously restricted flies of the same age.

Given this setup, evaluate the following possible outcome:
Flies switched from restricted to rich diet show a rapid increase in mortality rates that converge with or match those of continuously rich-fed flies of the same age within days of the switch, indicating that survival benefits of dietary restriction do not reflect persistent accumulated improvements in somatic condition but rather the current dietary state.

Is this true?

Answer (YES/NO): NO